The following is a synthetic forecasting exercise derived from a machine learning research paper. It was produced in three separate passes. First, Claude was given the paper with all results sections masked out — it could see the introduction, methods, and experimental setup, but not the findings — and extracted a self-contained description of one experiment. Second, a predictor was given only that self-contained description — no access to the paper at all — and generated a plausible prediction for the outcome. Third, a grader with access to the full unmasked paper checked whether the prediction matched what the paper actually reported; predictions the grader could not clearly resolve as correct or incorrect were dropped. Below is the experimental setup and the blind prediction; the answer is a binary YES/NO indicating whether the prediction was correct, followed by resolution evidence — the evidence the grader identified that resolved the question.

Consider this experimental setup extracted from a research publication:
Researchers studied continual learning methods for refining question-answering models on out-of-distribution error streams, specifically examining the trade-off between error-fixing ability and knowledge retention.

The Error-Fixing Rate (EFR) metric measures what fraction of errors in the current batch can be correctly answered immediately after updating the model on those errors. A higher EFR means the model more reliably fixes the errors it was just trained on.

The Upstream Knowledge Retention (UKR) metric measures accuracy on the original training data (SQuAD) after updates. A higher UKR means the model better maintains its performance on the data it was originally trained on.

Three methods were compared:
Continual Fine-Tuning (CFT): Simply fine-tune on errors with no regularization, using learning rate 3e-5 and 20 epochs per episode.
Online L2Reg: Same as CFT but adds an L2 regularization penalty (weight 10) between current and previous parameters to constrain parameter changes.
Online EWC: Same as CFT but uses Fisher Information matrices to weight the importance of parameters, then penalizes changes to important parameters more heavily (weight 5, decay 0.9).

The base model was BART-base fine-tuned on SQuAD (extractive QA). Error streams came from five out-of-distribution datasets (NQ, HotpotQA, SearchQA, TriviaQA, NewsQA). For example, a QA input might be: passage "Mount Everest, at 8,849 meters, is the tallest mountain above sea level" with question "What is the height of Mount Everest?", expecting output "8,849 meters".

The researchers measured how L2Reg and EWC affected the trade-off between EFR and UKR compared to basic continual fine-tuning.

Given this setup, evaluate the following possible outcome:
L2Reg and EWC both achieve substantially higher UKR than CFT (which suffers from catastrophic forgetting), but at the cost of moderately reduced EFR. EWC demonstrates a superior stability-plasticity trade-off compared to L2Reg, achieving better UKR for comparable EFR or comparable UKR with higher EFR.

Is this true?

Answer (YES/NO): NO